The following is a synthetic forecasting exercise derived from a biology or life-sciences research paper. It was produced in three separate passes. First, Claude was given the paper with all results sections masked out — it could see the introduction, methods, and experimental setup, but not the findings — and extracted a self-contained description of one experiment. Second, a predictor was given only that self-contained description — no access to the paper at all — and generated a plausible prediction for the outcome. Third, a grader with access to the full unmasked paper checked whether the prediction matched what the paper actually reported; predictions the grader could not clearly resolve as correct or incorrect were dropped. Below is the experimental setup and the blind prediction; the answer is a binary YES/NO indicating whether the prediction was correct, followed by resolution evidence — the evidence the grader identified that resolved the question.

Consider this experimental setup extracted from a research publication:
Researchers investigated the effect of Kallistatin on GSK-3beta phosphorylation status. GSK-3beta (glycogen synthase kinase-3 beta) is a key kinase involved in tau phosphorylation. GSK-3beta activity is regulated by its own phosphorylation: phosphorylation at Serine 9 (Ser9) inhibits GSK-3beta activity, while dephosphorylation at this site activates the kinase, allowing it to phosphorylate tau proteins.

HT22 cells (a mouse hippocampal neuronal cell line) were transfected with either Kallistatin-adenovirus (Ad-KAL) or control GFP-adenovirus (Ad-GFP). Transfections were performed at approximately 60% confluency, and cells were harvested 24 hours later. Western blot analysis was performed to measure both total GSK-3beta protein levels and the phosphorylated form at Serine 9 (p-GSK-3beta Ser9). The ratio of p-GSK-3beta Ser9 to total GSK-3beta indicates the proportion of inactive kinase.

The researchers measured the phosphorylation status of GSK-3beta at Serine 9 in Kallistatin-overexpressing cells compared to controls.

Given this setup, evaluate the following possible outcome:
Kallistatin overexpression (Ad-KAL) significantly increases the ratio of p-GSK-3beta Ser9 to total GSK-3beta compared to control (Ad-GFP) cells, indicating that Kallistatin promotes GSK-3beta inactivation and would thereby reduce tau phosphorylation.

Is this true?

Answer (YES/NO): NO